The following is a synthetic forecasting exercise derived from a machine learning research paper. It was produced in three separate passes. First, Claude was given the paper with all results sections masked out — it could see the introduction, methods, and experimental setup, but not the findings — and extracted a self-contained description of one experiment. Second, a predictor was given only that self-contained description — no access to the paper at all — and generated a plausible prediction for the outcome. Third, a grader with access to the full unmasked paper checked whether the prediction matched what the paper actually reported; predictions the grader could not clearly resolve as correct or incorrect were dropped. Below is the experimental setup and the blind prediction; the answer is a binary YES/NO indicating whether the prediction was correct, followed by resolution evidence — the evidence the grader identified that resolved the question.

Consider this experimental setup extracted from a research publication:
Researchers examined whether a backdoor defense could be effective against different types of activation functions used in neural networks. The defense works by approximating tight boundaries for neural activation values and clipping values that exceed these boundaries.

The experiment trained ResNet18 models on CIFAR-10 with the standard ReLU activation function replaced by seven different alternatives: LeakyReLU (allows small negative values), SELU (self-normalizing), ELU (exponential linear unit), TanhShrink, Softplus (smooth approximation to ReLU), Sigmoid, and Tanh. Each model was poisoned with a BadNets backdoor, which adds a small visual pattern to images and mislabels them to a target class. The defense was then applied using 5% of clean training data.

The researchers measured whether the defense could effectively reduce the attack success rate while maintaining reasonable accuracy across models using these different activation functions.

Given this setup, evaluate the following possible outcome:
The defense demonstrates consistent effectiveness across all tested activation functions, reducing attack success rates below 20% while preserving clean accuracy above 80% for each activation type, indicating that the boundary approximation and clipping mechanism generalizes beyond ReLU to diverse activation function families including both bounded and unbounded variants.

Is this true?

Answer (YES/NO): YES